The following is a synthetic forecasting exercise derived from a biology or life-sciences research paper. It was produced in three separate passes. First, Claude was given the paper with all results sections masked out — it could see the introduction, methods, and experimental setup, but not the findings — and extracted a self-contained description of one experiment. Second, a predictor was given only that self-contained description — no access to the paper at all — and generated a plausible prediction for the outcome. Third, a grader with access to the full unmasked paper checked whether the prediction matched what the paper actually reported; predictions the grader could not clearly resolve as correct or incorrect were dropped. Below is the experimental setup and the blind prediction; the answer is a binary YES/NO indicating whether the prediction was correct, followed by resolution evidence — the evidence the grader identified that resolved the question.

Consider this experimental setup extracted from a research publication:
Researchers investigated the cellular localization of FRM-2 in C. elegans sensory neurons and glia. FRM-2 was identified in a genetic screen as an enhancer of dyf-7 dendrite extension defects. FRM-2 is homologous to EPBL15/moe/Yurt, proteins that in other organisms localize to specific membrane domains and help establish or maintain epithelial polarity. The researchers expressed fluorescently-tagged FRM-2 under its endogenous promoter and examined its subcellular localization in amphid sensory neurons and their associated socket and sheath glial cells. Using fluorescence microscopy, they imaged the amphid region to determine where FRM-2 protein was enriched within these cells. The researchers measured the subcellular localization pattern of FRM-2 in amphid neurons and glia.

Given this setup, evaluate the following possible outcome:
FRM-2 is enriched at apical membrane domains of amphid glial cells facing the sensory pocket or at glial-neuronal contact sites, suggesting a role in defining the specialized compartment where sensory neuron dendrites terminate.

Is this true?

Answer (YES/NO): NO